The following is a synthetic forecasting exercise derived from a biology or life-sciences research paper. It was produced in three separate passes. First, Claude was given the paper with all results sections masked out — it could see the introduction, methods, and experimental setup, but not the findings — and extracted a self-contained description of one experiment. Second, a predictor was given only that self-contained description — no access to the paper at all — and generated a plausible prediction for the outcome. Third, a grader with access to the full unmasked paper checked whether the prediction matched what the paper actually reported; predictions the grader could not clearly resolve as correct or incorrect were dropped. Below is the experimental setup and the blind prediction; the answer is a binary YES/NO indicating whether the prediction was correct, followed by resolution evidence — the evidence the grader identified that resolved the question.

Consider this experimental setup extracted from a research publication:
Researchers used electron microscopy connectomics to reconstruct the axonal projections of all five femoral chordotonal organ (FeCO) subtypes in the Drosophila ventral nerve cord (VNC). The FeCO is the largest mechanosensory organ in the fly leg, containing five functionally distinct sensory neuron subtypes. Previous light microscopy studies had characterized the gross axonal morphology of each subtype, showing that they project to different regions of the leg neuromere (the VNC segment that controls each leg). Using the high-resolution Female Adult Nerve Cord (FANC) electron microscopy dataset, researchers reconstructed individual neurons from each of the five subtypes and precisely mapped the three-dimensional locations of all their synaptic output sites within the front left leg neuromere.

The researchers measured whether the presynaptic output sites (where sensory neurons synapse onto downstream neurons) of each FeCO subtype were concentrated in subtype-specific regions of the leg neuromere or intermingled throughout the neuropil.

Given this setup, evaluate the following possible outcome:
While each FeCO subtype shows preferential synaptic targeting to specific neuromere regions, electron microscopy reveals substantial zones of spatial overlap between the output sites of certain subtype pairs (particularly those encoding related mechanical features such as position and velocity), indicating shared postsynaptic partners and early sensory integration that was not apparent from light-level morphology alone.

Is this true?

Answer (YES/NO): NO